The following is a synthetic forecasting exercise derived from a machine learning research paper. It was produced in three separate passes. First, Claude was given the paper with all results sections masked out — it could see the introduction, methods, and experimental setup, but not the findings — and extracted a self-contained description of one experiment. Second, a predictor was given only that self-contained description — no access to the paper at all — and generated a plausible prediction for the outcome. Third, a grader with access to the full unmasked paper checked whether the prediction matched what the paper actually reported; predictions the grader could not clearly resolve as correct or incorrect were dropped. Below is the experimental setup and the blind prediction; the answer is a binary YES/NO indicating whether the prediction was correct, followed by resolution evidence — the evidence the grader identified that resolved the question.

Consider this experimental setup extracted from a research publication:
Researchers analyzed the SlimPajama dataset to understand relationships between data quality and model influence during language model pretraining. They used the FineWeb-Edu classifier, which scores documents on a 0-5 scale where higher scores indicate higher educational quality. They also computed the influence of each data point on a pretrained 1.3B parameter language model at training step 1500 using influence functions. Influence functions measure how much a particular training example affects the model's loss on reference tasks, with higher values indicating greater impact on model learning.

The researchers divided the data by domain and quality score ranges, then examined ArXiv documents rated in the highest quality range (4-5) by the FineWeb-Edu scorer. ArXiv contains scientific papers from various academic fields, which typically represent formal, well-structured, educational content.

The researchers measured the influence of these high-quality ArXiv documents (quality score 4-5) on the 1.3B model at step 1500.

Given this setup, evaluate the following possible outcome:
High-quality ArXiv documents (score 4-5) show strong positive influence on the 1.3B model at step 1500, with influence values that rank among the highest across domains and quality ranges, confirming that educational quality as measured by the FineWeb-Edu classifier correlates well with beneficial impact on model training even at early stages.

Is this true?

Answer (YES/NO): NO